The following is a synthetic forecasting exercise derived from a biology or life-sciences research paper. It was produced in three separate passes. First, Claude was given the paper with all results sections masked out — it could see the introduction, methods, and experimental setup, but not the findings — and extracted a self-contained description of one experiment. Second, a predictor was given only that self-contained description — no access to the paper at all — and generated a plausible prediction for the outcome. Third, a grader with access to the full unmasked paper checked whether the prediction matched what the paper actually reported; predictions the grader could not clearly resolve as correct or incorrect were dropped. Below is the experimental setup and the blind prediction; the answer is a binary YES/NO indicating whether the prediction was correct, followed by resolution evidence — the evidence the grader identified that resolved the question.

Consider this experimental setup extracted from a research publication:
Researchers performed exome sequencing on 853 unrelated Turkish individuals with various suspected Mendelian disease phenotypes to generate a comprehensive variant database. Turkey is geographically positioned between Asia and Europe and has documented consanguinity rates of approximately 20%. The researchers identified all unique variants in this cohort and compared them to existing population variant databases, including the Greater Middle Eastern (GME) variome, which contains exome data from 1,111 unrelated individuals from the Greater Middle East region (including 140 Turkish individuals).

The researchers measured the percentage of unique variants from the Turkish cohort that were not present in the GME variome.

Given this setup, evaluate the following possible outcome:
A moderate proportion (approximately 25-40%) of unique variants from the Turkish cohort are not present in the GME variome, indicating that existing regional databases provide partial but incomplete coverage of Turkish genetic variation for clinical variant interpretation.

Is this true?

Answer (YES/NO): NO